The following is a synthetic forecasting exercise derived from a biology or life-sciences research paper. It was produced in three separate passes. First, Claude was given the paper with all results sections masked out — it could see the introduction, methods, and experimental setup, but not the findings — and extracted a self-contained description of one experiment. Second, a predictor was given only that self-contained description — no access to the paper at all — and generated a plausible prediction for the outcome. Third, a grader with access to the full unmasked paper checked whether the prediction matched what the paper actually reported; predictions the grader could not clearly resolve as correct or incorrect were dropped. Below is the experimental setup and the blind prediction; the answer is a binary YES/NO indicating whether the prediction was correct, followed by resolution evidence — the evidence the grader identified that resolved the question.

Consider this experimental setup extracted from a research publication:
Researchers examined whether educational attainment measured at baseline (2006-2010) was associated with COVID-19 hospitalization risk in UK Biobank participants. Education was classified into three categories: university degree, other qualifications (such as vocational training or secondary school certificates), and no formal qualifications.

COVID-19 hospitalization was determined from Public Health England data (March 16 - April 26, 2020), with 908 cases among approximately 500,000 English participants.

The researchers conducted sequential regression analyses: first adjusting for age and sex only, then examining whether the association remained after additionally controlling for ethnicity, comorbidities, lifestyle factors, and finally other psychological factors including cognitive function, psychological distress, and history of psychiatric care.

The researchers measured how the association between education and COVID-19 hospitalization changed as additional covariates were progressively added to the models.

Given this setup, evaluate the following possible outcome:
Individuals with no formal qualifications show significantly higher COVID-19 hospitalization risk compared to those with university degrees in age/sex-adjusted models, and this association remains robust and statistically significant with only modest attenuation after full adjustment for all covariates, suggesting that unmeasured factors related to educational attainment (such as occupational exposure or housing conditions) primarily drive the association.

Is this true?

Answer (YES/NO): NO